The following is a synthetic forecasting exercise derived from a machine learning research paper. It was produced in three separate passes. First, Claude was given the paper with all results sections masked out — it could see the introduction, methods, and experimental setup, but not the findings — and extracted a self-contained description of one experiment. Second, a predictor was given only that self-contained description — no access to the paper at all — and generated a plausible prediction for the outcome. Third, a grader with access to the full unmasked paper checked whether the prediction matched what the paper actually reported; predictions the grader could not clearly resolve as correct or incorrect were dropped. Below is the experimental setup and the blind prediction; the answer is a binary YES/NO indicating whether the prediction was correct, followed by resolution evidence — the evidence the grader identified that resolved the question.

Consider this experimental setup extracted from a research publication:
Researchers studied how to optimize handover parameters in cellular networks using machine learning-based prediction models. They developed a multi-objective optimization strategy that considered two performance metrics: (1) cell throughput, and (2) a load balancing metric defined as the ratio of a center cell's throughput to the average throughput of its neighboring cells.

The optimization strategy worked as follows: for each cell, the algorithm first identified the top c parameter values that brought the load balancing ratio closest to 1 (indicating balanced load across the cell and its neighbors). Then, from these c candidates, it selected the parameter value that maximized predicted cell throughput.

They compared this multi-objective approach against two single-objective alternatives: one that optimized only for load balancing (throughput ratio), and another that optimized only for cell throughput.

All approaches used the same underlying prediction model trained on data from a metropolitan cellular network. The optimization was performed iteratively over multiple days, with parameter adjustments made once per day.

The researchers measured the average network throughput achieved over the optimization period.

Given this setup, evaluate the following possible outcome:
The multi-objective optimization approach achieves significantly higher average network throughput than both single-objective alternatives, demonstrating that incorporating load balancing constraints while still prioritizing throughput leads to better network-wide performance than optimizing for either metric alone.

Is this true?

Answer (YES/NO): YES